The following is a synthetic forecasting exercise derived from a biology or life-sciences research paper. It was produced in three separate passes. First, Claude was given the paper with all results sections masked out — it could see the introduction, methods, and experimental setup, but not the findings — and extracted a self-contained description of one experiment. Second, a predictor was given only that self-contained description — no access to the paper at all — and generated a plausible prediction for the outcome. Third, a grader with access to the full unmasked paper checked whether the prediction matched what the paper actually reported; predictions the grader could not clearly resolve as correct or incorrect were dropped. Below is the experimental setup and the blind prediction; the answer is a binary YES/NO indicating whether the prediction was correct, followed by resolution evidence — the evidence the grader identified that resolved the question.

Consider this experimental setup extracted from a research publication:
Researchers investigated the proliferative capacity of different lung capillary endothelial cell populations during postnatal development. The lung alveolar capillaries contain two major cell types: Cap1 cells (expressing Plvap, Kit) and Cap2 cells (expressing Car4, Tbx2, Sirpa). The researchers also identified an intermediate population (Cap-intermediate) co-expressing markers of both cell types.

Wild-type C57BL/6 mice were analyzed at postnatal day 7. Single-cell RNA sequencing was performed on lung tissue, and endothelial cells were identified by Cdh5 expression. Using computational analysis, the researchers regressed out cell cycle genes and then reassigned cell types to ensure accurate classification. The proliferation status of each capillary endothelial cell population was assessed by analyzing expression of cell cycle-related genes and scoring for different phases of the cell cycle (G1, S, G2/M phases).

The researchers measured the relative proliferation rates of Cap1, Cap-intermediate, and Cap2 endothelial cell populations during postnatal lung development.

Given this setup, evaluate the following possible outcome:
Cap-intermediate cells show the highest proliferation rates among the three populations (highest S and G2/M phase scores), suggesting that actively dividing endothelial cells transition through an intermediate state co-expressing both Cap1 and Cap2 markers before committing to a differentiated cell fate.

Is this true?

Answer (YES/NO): NO